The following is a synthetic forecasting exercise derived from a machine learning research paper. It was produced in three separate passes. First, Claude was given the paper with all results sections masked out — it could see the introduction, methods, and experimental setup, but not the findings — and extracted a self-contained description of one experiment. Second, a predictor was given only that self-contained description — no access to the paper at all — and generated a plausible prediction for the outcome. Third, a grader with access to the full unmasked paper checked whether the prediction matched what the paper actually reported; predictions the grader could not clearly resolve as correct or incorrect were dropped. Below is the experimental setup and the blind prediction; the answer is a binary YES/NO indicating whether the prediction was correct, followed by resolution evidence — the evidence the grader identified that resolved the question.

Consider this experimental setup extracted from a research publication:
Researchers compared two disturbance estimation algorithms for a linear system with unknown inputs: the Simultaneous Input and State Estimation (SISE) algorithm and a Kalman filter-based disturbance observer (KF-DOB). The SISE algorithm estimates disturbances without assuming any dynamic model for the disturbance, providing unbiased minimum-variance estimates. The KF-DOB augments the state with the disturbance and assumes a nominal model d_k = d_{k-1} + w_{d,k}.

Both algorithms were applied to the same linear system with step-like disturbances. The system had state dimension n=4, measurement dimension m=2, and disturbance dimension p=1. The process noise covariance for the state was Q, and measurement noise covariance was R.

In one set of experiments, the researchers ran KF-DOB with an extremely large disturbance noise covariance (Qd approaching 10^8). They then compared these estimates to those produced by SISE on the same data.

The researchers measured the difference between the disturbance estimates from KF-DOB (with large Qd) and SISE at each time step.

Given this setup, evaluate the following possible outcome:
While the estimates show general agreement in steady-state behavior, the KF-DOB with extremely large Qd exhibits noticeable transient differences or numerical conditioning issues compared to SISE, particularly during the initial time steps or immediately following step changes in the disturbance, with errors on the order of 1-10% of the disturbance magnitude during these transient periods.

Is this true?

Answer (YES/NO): NO